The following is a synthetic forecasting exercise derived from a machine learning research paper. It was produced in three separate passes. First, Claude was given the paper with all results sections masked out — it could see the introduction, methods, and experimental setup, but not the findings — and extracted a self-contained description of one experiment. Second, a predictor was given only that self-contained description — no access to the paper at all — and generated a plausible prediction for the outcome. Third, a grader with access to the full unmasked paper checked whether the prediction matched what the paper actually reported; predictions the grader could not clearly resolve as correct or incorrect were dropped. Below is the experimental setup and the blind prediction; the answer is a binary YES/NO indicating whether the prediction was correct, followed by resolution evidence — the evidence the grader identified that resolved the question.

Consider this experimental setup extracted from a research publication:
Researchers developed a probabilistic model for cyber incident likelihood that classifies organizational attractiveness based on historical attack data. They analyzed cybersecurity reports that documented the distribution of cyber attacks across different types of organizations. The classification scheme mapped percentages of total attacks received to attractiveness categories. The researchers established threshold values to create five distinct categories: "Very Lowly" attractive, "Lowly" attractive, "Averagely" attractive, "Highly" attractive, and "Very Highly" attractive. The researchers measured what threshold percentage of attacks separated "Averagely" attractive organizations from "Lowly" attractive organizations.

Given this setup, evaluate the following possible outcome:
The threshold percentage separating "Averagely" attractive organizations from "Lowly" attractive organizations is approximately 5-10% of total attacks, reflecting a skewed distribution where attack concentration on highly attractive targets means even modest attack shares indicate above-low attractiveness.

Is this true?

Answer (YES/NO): NO